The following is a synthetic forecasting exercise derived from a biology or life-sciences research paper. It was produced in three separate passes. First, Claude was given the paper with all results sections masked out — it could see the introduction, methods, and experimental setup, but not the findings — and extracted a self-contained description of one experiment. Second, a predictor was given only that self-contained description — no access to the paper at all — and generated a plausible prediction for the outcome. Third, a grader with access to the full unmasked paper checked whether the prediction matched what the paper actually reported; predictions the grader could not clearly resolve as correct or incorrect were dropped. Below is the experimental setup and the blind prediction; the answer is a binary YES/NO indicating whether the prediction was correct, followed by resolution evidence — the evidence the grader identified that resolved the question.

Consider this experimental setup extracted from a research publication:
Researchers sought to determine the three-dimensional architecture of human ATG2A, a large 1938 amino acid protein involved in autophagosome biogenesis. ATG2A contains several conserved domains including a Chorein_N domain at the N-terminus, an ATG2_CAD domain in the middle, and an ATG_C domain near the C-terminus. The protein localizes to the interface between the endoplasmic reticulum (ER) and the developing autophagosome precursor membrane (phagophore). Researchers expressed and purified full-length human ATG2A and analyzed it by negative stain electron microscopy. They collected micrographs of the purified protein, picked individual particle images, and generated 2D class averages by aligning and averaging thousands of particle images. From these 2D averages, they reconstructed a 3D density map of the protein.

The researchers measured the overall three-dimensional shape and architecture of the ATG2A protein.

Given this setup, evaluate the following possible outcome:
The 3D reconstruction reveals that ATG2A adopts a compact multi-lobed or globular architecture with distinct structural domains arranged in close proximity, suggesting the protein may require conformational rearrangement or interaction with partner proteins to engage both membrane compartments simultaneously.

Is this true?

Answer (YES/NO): NO